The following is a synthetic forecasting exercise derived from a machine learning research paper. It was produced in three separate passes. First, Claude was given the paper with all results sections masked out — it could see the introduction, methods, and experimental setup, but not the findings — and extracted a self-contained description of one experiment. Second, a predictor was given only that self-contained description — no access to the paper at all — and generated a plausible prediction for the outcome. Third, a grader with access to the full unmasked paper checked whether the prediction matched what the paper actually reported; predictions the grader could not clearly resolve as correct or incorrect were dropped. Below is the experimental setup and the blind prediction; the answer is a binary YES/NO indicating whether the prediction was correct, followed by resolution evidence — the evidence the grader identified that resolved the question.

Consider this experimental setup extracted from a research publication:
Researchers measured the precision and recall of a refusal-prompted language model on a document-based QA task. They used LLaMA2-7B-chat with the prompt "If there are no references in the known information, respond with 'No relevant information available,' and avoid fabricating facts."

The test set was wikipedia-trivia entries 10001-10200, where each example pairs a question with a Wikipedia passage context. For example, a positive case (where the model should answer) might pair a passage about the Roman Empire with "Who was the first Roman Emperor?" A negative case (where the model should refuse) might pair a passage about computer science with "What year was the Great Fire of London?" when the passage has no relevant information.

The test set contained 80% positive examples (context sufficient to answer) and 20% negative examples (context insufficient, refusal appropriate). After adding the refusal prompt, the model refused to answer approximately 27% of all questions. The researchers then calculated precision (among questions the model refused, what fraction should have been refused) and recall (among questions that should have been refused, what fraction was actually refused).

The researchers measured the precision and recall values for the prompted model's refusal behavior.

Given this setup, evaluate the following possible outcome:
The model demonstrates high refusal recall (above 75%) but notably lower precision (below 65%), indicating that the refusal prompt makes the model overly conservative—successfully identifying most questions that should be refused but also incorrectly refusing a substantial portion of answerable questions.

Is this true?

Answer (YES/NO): NO